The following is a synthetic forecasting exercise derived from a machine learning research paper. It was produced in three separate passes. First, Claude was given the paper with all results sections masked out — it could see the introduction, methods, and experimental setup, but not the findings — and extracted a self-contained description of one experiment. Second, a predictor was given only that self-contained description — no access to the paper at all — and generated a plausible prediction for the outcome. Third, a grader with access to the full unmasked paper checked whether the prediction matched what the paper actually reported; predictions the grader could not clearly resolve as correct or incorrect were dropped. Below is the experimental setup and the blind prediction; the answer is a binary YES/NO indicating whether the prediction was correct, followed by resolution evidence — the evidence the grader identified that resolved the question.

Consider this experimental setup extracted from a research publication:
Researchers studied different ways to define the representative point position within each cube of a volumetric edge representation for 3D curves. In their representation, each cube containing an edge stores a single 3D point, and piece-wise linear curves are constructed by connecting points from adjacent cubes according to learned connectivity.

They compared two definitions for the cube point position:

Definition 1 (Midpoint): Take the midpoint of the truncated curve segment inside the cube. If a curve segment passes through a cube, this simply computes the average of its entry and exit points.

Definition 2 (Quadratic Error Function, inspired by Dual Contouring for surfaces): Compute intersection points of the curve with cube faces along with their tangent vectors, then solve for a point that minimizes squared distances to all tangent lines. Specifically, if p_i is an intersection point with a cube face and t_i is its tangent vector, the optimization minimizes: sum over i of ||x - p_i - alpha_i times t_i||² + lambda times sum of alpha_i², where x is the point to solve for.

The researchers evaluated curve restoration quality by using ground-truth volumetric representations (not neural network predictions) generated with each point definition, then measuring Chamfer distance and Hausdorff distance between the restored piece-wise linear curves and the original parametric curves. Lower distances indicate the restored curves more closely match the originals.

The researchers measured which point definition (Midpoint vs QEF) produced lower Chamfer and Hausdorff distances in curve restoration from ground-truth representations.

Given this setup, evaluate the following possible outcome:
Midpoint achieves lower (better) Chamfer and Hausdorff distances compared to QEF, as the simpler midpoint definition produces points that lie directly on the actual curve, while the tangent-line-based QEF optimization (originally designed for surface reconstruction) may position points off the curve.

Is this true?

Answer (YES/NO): YES